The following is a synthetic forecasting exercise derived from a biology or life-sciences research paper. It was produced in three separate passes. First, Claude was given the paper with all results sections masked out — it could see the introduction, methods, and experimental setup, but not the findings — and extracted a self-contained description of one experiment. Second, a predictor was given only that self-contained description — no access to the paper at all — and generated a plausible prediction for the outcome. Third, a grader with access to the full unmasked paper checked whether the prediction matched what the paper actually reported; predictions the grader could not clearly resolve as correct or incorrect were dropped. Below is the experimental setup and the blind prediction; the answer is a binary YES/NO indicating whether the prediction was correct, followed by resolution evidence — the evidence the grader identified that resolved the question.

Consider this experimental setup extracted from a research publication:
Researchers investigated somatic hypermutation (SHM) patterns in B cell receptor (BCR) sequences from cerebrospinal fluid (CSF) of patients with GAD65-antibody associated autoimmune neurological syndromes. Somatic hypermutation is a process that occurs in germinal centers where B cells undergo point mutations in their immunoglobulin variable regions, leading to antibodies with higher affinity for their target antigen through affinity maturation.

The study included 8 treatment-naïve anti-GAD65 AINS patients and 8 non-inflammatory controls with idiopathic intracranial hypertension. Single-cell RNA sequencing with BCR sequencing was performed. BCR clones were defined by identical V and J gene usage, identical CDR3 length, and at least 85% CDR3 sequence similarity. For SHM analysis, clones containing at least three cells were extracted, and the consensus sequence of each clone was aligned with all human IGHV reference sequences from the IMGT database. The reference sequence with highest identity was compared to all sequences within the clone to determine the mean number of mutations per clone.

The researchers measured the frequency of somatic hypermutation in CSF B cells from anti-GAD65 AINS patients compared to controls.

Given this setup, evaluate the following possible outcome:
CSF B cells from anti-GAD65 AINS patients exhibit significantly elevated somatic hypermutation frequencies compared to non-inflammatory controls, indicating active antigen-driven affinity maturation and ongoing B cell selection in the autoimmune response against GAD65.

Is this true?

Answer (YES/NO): YES